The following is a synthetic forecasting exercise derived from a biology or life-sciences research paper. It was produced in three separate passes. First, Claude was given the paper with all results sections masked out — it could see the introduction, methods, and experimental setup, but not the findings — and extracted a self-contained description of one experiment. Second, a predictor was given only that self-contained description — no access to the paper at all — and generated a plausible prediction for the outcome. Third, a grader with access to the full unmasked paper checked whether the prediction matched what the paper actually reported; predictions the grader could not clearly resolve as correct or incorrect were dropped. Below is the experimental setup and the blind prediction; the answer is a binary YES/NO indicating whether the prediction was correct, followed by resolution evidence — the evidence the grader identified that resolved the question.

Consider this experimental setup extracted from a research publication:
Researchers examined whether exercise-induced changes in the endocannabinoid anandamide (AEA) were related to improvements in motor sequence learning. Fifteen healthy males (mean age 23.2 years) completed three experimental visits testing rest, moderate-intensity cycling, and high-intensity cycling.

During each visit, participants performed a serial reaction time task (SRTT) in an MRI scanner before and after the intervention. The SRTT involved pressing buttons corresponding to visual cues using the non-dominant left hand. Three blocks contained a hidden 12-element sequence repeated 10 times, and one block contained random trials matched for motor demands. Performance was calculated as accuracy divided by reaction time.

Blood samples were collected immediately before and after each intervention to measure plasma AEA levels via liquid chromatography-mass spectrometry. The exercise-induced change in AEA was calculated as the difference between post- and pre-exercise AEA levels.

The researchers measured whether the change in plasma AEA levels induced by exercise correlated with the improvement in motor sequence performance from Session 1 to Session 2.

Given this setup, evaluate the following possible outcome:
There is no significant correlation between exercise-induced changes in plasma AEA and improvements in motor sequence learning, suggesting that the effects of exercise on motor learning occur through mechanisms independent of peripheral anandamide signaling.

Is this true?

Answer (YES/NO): NO